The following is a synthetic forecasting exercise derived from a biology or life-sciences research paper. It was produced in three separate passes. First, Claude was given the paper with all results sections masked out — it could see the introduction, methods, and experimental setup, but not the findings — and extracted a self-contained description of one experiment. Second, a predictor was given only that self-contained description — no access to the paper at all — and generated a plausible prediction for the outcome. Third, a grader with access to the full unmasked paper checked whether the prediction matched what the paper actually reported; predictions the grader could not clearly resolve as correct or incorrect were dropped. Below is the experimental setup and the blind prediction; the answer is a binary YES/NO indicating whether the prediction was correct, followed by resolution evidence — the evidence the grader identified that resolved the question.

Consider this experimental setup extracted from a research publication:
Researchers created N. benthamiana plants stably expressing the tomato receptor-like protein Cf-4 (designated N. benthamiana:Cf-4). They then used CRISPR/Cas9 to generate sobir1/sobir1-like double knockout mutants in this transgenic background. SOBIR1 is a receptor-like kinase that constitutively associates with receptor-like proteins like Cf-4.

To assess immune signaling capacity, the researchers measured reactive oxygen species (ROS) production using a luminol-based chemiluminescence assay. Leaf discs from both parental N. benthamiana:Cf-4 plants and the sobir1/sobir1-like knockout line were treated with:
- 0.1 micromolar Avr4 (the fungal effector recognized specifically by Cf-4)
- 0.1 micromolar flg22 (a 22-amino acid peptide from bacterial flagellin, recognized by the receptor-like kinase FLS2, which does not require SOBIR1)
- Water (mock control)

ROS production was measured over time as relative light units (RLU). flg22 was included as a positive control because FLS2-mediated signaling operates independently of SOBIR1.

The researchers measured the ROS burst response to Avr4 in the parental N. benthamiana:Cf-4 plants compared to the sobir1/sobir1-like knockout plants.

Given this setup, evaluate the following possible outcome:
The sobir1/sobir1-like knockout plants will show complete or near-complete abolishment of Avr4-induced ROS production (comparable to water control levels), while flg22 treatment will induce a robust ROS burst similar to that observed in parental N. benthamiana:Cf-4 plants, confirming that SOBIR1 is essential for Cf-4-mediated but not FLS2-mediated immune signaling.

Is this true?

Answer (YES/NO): NO